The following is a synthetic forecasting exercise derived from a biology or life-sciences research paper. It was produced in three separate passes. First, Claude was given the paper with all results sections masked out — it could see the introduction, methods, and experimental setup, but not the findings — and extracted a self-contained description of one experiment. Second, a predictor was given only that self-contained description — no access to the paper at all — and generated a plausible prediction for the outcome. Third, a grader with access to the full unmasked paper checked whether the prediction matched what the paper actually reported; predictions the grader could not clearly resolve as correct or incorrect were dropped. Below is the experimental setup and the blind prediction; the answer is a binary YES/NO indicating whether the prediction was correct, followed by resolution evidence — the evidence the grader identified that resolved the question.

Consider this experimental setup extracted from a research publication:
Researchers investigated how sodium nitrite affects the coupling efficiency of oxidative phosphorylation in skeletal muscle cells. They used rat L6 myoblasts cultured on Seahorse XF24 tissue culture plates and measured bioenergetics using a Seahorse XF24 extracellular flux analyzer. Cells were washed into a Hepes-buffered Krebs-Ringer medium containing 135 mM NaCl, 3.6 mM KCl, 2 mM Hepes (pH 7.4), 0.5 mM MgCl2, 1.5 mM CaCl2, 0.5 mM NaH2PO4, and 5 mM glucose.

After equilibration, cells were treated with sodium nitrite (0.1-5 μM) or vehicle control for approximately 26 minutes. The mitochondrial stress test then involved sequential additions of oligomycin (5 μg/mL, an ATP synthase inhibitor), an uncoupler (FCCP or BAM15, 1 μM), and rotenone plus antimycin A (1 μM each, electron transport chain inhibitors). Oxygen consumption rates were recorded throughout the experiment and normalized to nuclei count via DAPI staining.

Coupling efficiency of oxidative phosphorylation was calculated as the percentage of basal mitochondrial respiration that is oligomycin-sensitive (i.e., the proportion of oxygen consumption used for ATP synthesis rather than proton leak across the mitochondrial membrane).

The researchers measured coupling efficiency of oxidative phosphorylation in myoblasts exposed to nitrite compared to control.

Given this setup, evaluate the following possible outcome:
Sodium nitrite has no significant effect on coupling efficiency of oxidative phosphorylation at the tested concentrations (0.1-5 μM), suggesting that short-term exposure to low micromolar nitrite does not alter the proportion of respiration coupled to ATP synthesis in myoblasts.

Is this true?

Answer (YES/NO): NO